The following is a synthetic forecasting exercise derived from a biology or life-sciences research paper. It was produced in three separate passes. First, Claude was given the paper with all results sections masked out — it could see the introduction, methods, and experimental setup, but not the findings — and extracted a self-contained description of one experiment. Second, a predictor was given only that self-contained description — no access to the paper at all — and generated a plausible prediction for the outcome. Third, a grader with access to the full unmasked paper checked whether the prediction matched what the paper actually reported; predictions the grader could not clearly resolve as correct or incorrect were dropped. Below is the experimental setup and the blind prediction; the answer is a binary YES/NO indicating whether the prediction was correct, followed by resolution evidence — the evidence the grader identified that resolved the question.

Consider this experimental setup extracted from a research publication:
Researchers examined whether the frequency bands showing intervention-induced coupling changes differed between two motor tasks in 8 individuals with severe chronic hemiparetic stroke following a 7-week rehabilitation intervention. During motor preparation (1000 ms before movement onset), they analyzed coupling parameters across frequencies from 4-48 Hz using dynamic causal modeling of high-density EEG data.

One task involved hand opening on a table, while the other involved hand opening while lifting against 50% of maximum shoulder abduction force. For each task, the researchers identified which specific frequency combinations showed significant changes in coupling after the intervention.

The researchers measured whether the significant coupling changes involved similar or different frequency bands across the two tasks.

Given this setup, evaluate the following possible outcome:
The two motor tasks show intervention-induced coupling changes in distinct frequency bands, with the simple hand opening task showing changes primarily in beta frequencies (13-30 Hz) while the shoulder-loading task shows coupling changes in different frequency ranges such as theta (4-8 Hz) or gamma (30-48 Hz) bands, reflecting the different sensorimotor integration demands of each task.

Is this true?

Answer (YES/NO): NO